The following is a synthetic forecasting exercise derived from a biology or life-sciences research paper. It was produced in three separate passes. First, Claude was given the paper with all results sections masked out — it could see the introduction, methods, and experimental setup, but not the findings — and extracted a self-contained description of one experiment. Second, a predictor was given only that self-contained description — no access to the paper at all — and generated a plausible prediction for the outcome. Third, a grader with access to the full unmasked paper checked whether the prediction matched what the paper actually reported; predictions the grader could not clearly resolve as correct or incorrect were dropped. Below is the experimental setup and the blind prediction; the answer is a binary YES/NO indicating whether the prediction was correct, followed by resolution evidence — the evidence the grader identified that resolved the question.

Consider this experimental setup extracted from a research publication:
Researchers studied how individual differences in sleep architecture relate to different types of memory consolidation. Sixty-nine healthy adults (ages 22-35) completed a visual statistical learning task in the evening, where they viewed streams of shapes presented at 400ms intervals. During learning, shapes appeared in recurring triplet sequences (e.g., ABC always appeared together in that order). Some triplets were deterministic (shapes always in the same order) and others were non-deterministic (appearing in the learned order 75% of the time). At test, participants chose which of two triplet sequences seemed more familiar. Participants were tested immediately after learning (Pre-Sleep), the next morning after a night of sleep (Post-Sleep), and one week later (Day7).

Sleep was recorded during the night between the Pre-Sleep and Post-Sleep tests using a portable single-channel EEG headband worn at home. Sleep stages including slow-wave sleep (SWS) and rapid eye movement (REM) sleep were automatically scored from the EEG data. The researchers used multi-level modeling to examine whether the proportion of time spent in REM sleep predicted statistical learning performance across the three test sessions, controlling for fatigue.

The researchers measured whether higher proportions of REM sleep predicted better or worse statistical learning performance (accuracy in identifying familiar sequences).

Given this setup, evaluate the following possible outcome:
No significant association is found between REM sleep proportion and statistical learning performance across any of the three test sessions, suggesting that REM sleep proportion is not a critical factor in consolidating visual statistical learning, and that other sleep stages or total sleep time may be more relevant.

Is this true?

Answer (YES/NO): NO